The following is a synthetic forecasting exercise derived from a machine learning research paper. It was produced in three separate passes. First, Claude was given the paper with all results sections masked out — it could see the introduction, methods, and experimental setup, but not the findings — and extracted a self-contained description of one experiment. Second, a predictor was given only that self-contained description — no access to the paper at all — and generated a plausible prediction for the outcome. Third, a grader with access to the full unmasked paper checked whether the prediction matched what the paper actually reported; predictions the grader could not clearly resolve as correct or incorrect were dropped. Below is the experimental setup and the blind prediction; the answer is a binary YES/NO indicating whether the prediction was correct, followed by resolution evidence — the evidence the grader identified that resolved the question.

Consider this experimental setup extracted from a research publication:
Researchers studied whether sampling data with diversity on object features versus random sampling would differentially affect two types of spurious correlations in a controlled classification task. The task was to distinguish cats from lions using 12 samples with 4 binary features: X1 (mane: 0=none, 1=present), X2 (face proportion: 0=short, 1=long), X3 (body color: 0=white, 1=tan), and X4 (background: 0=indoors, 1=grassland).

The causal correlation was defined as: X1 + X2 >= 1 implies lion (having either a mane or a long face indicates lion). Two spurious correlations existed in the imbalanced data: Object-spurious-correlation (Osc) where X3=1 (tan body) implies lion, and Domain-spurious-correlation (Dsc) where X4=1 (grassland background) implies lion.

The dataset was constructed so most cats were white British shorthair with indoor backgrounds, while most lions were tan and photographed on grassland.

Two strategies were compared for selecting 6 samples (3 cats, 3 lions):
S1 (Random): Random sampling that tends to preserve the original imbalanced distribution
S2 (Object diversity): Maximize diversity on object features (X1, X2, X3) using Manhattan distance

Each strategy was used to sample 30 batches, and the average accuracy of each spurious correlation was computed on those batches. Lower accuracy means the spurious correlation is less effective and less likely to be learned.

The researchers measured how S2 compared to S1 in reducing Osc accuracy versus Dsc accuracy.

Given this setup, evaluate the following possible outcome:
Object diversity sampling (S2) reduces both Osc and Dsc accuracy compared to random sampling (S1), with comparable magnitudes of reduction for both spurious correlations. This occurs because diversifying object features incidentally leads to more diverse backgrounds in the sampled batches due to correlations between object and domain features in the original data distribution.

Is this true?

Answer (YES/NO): NO